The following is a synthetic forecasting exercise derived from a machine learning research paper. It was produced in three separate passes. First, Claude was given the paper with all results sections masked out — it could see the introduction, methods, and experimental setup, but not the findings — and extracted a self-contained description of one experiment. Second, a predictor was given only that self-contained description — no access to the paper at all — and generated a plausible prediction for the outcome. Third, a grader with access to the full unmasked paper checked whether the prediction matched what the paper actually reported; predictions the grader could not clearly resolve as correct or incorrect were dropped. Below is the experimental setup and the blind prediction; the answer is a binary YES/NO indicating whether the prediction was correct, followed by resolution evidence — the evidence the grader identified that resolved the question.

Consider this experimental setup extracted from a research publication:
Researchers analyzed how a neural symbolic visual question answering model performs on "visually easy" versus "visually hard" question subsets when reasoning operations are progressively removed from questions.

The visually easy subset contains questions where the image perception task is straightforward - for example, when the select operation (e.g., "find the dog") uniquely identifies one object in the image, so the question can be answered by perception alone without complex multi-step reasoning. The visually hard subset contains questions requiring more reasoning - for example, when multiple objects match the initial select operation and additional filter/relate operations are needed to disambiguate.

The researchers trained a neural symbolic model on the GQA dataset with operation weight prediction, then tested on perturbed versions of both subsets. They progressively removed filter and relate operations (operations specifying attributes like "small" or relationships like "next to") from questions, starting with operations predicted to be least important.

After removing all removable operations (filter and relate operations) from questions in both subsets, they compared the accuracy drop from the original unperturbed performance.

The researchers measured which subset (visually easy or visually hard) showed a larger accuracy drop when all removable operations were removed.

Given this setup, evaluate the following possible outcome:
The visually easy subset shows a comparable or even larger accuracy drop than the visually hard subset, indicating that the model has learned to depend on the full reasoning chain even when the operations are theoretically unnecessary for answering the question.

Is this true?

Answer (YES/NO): NO